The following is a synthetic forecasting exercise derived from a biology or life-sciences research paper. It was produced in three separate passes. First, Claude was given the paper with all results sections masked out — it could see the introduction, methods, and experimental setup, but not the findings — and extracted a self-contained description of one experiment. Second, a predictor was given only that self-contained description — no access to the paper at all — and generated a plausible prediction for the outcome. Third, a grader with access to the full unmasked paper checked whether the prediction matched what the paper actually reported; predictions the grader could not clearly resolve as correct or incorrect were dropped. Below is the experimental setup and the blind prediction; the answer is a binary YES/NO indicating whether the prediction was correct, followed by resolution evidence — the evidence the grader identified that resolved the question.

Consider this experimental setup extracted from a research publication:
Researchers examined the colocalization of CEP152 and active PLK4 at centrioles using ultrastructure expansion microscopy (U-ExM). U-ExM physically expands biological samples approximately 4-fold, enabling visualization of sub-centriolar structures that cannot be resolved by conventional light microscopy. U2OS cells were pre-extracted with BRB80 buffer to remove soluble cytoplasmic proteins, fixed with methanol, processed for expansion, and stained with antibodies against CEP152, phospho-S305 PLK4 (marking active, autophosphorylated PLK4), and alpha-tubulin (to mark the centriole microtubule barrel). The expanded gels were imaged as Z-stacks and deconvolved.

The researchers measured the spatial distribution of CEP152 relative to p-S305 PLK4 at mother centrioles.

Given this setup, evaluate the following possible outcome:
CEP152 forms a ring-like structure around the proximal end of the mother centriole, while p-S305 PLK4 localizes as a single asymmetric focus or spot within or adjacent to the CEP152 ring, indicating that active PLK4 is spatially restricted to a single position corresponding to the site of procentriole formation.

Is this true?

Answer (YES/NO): NO